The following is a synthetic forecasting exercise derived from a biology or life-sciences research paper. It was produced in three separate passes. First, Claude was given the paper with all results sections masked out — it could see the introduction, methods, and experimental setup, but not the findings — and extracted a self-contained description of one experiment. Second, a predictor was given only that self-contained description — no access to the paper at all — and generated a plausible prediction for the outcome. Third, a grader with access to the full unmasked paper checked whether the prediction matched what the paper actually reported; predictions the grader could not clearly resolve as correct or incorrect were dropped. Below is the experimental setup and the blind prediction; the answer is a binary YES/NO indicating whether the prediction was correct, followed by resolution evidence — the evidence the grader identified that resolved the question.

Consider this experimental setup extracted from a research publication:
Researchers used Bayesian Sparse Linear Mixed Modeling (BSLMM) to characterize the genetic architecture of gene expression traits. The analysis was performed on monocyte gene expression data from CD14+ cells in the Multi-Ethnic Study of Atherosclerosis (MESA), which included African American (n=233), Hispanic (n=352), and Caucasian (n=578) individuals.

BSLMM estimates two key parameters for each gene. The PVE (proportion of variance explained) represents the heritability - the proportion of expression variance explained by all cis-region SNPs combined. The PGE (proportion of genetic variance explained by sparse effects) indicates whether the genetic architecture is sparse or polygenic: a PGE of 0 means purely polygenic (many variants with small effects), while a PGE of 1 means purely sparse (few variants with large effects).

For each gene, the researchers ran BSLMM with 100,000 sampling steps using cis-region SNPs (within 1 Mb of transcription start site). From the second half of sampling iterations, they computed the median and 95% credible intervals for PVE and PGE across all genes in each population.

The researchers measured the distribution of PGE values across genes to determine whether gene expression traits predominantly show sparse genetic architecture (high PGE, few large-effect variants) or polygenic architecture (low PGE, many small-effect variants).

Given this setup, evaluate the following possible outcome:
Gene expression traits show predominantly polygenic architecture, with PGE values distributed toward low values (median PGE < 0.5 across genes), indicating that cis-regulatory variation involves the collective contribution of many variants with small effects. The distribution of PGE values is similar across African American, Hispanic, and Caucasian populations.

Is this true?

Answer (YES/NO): NO